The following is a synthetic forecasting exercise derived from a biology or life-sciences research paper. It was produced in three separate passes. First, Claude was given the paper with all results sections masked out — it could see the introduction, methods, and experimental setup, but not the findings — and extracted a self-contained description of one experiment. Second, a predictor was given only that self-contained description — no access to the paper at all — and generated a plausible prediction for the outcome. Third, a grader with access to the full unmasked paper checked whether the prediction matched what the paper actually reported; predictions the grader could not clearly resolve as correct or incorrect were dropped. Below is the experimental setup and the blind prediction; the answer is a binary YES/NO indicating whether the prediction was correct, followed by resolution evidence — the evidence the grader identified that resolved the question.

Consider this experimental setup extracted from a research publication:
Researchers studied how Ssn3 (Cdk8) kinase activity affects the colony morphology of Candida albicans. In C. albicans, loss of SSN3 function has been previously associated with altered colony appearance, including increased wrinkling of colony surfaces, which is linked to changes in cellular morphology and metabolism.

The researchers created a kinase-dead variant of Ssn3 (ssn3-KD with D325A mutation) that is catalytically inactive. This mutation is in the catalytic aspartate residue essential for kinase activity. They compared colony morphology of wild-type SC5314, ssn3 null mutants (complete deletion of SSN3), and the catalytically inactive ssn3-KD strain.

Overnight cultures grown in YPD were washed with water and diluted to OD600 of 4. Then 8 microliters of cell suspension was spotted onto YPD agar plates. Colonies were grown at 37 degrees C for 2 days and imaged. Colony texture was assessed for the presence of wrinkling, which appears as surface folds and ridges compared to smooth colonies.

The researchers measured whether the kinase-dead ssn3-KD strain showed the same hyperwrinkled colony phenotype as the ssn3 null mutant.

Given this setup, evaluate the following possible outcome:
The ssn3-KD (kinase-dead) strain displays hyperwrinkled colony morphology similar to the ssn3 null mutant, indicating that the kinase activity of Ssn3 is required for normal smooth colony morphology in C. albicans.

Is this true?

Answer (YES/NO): YES